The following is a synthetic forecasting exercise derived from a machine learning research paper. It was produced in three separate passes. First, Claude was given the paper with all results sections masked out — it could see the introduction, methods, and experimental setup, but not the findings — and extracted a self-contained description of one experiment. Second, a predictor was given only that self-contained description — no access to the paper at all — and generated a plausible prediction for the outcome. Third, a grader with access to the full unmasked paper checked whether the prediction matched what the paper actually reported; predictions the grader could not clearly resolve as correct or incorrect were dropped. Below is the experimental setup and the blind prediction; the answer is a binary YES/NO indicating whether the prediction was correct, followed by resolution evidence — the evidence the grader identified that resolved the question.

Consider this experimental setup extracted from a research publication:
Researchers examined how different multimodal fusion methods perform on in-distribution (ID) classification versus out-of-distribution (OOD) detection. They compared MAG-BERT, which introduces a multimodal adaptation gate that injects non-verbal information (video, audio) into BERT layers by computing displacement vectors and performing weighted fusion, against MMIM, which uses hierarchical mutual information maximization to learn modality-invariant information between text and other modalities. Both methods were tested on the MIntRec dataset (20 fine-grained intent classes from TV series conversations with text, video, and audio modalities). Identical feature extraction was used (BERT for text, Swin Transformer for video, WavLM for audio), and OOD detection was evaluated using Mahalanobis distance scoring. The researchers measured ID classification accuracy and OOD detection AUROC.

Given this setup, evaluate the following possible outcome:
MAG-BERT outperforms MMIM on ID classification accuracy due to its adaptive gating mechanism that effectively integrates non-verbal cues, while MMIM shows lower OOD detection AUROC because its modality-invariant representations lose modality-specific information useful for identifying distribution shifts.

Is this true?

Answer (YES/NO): NO